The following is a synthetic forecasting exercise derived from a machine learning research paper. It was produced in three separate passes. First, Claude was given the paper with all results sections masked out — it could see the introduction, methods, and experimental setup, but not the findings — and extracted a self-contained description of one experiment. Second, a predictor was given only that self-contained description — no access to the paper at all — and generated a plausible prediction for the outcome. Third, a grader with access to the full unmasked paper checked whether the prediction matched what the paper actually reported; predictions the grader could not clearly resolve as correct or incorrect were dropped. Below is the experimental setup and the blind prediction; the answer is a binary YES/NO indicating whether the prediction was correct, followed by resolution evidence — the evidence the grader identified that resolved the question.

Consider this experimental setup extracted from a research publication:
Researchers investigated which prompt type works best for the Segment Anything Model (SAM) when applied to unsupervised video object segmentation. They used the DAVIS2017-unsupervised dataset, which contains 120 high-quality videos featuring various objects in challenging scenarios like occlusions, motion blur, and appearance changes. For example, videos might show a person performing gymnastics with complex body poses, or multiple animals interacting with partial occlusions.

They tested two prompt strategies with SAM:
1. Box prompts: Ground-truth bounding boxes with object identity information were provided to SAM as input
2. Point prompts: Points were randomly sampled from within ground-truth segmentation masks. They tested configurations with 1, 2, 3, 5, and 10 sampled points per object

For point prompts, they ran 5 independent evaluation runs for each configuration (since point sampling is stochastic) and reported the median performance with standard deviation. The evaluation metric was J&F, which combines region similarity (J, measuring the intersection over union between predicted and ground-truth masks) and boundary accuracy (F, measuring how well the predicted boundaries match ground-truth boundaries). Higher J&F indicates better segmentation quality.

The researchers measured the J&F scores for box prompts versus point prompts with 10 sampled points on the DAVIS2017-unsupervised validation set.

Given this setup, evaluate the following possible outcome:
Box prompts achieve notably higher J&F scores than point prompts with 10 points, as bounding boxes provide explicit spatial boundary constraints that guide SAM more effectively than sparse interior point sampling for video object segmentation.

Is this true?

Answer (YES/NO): YES